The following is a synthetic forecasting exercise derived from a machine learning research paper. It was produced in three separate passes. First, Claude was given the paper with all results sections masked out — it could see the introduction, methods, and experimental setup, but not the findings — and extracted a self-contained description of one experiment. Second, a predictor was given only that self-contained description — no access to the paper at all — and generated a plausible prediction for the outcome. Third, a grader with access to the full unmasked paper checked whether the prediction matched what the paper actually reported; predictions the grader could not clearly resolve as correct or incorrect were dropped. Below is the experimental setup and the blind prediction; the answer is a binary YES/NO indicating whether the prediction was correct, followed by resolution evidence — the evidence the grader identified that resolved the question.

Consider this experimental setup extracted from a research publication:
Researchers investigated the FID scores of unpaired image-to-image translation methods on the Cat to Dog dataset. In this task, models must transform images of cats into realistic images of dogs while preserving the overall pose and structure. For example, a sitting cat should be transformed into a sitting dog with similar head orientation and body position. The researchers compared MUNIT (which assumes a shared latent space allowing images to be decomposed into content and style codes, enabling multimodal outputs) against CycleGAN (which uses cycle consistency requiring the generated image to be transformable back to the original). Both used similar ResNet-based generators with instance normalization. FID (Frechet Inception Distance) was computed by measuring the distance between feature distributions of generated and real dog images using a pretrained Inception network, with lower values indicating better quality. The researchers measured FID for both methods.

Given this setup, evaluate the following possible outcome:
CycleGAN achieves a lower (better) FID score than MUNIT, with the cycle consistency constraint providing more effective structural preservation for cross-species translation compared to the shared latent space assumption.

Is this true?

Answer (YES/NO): YES